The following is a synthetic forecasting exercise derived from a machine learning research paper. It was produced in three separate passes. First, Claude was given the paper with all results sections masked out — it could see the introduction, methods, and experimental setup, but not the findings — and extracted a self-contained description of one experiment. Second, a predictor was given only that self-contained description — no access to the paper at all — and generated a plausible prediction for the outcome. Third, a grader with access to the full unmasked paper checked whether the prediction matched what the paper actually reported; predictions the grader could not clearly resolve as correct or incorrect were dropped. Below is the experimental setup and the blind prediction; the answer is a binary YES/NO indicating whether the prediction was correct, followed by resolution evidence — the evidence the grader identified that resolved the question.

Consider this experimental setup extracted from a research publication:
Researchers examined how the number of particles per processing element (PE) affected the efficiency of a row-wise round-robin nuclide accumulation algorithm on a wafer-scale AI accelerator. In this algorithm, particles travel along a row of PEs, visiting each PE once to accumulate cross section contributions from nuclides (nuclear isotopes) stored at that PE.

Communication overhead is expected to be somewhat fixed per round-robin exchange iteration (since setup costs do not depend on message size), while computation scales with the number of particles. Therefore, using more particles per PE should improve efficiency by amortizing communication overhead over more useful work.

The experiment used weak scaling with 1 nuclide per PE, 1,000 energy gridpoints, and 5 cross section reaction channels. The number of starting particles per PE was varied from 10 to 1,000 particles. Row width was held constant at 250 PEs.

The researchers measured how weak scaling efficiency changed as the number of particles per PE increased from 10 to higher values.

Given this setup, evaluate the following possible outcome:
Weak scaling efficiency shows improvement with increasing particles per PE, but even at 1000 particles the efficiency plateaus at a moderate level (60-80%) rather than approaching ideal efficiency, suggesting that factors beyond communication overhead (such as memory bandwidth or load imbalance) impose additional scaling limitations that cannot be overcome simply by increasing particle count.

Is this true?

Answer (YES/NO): NO